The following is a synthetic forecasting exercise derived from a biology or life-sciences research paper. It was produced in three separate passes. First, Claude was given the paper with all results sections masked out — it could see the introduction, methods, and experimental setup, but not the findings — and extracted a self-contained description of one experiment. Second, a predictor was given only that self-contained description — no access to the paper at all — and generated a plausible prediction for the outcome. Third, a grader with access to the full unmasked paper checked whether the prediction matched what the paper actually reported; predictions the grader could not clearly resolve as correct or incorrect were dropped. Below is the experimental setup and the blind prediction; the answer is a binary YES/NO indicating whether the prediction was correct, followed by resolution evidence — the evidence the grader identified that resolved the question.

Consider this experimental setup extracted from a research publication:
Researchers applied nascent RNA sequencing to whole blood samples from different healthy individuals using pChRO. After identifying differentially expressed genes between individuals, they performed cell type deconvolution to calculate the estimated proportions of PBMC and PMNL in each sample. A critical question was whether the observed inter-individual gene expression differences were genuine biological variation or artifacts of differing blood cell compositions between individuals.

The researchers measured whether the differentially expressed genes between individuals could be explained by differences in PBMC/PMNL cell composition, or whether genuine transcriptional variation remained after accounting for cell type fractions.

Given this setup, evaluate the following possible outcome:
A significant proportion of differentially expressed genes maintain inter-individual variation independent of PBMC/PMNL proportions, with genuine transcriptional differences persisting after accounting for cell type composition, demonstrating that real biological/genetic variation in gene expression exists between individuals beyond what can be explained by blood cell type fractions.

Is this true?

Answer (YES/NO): YES